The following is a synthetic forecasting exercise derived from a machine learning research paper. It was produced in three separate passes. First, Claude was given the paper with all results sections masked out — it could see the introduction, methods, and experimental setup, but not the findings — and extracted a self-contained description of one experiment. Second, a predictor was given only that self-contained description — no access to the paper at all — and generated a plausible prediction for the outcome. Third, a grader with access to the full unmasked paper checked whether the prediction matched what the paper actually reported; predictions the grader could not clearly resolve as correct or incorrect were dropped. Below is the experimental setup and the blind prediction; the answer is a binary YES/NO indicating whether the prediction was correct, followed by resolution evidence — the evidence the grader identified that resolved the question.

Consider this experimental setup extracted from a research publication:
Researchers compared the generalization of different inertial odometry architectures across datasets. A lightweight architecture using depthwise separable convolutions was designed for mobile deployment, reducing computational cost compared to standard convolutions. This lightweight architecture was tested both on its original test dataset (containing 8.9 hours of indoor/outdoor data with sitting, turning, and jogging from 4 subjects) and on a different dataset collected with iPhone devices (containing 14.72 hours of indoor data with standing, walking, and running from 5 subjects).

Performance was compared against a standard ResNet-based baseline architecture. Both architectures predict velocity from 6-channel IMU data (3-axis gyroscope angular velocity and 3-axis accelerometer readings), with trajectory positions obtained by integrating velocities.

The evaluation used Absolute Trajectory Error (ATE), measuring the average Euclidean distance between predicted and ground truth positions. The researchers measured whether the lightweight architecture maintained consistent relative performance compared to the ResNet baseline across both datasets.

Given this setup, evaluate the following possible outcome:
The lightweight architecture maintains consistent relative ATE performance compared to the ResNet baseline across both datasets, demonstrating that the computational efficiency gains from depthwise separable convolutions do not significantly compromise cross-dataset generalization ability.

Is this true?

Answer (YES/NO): NO